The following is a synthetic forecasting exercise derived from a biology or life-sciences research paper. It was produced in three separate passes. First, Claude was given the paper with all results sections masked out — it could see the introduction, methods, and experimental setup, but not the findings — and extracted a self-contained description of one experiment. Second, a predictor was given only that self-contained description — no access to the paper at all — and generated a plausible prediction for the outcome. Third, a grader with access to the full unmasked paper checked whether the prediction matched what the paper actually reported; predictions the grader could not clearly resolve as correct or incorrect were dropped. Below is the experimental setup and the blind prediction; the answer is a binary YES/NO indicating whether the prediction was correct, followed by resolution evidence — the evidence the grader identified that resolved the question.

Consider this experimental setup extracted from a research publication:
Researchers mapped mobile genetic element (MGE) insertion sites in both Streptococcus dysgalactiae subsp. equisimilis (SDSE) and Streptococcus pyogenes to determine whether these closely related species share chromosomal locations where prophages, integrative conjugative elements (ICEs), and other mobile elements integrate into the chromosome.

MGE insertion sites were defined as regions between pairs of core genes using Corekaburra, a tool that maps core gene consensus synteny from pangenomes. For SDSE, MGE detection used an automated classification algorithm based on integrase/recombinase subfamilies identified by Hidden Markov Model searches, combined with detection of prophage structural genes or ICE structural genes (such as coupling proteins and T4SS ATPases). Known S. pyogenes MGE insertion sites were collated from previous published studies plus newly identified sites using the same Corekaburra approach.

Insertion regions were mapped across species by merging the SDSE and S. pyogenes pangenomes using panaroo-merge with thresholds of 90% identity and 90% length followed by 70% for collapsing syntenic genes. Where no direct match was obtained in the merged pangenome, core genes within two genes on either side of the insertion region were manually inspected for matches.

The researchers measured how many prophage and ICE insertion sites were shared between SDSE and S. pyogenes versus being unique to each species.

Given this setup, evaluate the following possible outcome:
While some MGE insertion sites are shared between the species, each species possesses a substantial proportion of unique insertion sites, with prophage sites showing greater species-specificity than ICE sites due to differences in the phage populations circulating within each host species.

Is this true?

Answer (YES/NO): NO